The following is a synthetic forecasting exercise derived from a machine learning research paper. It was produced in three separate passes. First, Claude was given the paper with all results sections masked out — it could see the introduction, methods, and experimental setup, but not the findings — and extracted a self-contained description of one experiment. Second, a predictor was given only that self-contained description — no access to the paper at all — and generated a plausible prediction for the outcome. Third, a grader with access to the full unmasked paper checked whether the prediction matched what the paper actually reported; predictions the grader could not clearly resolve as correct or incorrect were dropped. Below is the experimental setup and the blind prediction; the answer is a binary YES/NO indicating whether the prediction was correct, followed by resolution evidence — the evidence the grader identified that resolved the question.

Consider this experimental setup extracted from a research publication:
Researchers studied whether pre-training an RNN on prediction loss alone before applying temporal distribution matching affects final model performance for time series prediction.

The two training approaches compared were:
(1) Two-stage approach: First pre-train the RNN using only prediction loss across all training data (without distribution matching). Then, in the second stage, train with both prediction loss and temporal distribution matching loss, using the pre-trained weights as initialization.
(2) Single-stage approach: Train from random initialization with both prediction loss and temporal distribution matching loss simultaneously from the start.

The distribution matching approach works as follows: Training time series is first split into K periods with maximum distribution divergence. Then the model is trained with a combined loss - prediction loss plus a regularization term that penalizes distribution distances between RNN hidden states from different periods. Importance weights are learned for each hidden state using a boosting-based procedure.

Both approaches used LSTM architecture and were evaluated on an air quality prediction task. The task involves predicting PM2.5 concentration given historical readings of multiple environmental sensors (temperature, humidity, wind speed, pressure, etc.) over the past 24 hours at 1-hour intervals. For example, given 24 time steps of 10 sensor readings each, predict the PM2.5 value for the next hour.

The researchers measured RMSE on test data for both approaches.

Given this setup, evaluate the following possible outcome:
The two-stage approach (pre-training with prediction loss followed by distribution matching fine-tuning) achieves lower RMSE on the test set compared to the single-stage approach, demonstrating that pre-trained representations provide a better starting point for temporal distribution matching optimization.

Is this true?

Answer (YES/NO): YES